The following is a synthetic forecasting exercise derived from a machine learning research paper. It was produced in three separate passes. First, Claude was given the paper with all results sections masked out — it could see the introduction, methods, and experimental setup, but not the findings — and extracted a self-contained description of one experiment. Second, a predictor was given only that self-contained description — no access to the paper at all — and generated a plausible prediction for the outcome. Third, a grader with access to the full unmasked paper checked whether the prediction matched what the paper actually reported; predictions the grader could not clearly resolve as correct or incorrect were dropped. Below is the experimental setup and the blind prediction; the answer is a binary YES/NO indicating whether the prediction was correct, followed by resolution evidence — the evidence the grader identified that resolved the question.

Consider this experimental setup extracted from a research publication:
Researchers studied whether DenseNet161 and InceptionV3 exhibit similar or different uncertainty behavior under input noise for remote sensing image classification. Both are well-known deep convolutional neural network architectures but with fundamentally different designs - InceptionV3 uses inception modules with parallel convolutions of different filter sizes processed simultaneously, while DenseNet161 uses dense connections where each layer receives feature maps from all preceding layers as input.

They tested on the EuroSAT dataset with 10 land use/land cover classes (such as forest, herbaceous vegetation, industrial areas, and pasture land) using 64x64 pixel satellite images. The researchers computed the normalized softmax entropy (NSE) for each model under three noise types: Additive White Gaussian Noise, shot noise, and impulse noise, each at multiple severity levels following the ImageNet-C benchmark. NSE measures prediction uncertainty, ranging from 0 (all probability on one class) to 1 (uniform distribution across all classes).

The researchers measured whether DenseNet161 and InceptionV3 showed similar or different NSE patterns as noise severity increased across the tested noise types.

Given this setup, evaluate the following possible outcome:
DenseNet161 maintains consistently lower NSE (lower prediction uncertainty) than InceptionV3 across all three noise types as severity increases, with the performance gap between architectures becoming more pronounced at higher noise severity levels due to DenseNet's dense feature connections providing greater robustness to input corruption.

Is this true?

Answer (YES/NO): NO